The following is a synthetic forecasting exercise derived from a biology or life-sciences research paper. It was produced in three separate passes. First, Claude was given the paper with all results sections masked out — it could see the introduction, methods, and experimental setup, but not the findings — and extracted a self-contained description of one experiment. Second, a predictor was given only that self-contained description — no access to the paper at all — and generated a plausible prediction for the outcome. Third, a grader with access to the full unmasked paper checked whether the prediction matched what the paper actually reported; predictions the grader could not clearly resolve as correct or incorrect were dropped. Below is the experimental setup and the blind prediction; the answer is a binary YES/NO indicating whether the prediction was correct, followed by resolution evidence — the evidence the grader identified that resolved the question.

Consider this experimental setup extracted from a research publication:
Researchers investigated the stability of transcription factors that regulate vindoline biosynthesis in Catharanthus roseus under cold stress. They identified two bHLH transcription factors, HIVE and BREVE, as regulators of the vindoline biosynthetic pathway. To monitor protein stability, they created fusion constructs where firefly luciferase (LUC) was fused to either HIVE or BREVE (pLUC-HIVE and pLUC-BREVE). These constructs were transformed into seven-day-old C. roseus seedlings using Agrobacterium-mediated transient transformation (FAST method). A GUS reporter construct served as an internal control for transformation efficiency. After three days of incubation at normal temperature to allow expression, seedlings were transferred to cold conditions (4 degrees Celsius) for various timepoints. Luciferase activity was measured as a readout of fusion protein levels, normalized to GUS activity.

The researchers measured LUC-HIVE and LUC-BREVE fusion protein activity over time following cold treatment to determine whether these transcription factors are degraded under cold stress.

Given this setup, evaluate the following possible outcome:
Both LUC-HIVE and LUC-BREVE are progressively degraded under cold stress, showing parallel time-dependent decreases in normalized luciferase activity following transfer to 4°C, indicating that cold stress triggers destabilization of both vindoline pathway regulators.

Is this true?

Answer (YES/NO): NO